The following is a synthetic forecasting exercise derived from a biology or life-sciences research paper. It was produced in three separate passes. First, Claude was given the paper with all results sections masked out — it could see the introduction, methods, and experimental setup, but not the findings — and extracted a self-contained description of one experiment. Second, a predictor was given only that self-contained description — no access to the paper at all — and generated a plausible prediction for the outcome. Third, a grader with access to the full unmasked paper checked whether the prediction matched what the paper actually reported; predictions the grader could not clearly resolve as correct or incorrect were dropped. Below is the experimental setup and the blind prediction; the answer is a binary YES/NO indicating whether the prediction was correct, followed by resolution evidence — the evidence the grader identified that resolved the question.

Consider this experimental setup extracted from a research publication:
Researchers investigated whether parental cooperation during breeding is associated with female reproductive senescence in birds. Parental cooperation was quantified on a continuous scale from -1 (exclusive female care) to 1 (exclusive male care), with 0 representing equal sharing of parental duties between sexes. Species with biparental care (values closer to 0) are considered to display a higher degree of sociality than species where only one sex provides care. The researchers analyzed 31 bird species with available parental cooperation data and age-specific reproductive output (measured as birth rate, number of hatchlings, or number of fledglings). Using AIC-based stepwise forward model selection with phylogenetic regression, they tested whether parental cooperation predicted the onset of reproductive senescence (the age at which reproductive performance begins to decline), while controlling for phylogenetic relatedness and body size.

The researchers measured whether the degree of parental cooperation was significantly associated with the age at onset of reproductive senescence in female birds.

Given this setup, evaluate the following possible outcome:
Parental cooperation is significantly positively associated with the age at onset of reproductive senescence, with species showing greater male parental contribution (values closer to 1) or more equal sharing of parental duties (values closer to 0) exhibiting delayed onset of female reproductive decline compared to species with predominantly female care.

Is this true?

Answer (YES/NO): NO